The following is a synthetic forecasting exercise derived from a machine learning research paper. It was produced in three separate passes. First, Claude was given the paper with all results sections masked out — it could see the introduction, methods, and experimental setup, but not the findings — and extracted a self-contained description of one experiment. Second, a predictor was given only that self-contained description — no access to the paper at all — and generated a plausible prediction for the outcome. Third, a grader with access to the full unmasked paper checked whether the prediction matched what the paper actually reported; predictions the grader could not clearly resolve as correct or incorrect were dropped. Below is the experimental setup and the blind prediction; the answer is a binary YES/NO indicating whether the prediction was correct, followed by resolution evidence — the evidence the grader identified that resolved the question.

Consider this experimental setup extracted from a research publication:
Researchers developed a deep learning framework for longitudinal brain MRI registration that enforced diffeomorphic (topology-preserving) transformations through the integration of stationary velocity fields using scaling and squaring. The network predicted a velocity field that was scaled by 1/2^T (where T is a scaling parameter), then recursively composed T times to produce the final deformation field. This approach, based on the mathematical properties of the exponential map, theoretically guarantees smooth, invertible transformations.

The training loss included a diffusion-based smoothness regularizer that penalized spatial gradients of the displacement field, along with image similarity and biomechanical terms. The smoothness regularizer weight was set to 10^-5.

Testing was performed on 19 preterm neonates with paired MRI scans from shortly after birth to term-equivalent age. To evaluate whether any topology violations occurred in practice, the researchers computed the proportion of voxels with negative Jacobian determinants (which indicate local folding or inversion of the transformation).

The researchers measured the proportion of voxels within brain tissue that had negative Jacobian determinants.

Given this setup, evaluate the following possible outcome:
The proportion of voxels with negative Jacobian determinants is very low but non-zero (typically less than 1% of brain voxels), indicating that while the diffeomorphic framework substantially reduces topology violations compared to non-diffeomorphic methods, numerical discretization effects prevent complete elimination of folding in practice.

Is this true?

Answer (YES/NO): YES